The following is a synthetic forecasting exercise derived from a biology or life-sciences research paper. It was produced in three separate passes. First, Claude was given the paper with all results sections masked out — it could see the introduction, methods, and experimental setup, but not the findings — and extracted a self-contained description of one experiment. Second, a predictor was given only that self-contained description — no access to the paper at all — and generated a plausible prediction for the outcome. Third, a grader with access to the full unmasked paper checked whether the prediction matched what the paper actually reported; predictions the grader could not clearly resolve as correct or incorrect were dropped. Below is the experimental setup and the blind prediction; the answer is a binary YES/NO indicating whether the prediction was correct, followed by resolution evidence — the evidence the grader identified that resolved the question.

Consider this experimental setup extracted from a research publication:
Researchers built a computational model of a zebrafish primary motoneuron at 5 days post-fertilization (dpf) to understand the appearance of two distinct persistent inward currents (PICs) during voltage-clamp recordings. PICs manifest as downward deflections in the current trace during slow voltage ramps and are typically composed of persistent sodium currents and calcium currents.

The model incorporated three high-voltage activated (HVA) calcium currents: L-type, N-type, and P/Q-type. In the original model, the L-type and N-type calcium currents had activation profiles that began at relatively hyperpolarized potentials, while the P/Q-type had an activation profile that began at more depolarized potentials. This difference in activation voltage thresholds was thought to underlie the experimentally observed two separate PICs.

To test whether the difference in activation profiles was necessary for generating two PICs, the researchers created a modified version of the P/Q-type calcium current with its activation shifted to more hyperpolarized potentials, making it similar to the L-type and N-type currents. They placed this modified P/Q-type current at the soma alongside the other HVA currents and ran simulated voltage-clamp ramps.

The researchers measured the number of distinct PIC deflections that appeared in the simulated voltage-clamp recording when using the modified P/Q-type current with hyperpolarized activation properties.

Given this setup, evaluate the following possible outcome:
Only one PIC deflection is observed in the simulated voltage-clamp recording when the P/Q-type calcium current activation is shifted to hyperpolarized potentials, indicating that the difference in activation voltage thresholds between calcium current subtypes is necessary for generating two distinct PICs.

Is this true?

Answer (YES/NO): YES